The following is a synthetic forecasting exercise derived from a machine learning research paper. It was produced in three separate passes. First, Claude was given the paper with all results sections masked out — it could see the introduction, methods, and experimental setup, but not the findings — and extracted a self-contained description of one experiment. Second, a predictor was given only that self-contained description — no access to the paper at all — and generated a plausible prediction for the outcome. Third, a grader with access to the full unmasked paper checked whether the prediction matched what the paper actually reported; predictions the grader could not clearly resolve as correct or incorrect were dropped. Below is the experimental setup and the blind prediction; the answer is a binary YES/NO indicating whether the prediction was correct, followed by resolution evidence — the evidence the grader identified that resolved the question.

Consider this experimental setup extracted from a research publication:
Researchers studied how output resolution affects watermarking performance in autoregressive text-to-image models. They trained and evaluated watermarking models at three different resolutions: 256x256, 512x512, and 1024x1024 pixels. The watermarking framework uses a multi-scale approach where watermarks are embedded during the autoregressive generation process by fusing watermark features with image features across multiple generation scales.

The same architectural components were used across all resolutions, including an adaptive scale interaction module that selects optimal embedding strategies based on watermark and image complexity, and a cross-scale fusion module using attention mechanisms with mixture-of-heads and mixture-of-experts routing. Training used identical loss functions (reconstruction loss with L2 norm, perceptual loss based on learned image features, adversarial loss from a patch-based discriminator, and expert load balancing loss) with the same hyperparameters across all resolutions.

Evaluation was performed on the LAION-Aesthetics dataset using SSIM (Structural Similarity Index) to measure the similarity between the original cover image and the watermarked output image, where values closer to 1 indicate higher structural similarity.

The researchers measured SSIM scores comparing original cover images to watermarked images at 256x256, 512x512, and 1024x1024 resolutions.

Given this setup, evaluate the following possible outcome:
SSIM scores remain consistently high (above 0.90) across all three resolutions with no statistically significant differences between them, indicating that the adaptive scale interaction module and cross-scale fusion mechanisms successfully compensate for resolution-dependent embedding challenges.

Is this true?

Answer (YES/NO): NO